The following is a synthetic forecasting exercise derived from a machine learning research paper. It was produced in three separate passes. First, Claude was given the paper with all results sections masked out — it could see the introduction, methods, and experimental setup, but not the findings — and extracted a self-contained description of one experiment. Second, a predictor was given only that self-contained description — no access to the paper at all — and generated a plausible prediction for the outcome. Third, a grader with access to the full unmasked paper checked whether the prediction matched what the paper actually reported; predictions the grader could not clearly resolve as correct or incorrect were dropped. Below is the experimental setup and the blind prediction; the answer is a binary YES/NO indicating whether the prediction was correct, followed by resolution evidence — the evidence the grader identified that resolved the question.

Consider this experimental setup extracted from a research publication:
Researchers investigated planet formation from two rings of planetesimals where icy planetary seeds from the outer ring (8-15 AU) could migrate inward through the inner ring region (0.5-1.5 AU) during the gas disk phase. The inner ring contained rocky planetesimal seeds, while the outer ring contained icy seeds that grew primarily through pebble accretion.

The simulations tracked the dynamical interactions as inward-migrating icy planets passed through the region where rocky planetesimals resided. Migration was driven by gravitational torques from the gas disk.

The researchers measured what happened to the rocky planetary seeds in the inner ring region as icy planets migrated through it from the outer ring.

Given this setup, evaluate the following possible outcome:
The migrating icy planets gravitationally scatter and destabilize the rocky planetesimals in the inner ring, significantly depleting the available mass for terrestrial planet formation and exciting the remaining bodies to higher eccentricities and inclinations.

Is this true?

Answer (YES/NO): YES